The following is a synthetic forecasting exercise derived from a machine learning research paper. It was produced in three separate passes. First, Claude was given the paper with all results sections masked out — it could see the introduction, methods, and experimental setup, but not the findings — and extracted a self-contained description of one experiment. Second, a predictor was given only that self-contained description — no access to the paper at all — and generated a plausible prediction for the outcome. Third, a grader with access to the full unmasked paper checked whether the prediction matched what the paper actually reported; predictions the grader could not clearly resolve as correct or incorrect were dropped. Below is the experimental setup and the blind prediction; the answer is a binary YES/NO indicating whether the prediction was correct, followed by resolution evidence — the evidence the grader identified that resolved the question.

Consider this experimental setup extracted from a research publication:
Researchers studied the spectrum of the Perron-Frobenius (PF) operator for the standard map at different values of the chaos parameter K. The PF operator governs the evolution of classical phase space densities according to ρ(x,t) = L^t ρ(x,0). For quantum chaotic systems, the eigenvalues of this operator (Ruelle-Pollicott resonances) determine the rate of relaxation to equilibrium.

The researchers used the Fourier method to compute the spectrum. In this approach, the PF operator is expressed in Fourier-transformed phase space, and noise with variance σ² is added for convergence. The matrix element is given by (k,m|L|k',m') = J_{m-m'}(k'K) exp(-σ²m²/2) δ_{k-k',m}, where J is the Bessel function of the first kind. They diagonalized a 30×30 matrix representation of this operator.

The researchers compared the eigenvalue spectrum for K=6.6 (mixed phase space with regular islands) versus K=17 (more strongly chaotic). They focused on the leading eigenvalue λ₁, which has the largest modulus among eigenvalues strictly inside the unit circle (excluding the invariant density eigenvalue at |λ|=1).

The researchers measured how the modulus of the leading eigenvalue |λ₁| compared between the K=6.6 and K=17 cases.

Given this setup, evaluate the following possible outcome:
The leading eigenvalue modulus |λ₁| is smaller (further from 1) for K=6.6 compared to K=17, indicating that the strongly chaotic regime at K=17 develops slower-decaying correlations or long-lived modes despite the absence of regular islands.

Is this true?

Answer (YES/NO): NO